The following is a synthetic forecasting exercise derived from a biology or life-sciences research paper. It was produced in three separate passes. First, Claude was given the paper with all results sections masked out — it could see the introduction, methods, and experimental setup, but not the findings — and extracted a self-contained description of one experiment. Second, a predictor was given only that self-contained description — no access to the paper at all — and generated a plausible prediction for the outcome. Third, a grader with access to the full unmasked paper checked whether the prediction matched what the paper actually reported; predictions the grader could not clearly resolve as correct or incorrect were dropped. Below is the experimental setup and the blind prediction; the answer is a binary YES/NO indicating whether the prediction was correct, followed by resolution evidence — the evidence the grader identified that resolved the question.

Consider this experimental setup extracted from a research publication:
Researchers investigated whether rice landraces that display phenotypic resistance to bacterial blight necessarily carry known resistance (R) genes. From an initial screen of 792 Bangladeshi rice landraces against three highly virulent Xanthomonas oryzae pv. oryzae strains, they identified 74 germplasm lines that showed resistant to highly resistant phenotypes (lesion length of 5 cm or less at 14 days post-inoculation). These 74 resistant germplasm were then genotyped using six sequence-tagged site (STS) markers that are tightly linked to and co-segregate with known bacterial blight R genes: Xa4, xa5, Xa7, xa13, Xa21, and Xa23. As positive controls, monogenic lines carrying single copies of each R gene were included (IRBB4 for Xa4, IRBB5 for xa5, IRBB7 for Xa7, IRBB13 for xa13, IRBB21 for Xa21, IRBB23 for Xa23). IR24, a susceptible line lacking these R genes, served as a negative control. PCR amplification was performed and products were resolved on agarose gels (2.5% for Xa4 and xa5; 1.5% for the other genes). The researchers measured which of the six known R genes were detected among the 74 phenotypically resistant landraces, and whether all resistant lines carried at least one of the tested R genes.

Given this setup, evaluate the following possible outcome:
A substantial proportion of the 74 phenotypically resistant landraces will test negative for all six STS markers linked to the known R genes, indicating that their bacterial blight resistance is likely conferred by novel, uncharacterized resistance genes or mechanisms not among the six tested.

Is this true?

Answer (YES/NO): NO